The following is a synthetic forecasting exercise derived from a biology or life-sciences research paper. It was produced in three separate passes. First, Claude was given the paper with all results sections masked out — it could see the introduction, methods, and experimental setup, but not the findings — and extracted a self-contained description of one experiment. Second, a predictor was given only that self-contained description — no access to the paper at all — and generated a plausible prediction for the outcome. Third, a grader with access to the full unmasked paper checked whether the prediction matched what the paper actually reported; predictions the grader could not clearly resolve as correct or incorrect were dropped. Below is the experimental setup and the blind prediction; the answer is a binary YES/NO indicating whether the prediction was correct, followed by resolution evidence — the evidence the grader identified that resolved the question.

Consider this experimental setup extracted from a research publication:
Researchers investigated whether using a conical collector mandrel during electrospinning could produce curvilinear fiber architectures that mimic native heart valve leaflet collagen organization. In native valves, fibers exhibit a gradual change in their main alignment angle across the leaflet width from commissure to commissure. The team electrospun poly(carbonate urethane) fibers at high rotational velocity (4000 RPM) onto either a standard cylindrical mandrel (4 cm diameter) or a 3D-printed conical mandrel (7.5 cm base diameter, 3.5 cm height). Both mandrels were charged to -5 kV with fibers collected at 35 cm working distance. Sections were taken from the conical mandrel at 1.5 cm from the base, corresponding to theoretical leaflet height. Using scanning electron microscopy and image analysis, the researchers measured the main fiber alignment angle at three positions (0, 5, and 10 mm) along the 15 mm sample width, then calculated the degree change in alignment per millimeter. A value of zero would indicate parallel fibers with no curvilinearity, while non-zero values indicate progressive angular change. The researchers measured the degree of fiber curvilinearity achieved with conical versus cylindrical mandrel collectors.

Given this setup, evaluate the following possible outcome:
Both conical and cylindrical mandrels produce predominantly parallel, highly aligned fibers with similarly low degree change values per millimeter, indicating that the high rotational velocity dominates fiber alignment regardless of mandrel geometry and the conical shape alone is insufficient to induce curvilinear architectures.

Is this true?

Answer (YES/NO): NO